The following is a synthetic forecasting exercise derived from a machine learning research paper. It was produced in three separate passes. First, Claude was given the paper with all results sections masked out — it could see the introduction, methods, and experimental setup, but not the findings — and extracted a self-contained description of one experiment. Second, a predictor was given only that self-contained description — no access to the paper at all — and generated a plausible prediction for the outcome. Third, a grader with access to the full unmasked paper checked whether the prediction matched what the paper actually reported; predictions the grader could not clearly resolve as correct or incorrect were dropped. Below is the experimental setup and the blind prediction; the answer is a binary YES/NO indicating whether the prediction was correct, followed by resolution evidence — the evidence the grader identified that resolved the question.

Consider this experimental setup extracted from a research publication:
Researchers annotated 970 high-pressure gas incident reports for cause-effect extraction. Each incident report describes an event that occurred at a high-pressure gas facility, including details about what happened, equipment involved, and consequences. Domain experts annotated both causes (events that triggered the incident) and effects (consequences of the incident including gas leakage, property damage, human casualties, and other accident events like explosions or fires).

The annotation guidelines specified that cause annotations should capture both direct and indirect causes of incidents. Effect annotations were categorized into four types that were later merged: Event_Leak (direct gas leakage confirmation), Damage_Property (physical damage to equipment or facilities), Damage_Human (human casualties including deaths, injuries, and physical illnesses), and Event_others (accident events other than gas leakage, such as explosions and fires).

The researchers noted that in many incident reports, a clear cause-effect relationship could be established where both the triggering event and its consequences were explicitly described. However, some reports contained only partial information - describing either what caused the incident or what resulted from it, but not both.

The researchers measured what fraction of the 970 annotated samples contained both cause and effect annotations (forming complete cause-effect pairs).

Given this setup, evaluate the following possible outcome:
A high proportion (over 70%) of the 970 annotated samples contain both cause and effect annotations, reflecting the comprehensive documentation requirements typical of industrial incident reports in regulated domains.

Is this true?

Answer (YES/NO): NO